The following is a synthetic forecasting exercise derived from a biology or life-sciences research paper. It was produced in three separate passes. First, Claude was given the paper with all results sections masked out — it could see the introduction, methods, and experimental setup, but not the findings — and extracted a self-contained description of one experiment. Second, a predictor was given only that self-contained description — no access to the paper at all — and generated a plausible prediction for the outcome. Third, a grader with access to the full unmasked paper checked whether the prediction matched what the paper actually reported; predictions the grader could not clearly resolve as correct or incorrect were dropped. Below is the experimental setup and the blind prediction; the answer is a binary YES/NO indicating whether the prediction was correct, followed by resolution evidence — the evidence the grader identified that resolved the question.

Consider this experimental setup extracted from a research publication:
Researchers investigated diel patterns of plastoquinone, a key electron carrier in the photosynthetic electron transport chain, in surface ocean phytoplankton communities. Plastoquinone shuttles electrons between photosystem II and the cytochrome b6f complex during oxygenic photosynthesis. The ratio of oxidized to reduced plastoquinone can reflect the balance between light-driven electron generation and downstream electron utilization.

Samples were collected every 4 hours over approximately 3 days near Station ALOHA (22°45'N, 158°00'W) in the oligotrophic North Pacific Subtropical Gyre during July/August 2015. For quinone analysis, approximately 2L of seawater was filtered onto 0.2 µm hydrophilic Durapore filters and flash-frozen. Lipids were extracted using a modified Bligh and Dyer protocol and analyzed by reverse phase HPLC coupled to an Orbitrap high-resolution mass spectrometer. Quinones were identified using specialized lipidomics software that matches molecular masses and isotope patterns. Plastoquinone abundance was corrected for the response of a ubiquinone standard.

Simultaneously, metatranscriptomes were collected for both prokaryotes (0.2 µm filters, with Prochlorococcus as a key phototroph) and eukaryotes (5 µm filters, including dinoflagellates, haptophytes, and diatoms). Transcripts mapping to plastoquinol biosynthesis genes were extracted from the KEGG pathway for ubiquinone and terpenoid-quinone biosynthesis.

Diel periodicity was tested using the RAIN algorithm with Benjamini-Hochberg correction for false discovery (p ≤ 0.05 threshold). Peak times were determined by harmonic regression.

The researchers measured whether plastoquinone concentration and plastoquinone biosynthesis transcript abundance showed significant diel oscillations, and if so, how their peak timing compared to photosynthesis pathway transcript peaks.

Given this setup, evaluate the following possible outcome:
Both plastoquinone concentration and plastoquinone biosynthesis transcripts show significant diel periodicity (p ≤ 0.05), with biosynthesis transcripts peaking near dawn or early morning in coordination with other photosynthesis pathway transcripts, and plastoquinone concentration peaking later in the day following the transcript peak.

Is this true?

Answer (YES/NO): NO